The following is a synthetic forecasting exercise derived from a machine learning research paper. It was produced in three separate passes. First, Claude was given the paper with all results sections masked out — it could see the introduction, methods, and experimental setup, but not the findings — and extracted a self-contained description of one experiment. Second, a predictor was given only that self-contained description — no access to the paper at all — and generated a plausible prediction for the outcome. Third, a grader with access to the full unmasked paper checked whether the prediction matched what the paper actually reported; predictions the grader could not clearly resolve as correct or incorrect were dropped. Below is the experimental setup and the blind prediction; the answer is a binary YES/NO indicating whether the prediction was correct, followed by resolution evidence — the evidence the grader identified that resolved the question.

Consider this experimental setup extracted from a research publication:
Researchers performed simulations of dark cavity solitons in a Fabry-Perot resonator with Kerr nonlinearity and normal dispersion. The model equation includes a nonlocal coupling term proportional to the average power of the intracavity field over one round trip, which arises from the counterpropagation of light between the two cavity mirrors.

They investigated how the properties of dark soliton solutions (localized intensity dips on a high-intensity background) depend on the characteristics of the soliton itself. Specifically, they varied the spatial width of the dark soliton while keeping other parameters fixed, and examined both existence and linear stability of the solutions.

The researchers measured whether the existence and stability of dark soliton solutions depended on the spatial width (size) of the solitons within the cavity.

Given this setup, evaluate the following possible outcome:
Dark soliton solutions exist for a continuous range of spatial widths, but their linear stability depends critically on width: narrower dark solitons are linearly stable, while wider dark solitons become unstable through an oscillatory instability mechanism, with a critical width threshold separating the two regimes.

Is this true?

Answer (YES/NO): NO